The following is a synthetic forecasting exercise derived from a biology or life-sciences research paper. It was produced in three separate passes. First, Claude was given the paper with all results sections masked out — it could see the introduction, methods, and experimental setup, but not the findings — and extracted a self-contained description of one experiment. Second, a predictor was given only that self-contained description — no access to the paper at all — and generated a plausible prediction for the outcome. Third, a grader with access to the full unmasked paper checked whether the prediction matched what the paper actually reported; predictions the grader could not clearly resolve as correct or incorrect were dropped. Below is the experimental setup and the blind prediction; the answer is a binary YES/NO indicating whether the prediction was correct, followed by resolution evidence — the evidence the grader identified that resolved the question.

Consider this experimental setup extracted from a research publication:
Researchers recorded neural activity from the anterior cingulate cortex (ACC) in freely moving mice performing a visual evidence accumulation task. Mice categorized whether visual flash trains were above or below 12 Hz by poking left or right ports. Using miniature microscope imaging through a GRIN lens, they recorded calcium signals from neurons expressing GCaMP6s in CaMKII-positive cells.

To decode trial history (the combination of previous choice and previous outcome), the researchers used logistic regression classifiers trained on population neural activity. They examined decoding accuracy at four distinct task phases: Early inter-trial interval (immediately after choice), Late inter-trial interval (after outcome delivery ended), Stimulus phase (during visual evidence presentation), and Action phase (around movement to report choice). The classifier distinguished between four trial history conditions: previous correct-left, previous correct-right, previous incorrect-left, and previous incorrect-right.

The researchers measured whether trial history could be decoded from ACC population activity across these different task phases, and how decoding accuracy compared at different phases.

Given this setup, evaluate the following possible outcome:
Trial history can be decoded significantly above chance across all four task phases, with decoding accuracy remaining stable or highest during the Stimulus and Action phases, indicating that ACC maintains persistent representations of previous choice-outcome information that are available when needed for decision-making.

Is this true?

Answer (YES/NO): NO